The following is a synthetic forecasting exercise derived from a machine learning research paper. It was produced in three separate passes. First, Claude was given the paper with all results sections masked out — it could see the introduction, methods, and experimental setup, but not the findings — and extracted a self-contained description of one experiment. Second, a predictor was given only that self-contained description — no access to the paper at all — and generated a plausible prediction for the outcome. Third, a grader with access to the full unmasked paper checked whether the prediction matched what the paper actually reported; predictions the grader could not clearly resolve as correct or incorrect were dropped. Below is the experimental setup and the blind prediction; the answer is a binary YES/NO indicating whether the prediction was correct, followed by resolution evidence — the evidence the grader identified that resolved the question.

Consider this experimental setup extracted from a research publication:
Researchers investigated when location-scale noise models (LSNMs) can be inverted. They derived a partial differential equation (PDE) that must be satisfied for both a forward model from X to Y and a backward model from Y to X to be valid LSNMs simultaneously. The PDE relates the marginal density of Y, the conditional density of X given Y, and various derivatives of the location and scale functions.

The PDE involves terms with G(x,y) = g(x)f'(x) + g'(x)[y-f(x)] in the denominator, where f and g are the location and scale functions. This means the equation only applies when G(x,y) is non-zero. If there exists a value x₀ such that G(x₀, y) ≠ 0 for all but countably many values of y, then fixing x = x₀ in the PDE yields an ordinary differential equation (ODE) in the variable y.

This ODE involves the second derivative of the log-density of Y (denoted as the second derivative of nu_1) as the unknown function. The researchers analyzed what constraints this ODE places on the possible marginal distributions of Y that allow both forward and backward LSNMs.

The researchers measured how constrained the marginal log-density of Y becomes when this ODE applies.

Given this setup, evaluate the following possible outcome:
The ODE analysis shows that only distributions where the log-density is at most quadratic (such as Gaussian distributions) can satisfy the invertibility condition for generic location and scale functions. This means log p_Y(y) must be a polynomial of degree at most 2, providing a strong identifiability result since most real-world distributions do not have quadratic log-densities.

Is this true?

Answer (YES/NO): NO